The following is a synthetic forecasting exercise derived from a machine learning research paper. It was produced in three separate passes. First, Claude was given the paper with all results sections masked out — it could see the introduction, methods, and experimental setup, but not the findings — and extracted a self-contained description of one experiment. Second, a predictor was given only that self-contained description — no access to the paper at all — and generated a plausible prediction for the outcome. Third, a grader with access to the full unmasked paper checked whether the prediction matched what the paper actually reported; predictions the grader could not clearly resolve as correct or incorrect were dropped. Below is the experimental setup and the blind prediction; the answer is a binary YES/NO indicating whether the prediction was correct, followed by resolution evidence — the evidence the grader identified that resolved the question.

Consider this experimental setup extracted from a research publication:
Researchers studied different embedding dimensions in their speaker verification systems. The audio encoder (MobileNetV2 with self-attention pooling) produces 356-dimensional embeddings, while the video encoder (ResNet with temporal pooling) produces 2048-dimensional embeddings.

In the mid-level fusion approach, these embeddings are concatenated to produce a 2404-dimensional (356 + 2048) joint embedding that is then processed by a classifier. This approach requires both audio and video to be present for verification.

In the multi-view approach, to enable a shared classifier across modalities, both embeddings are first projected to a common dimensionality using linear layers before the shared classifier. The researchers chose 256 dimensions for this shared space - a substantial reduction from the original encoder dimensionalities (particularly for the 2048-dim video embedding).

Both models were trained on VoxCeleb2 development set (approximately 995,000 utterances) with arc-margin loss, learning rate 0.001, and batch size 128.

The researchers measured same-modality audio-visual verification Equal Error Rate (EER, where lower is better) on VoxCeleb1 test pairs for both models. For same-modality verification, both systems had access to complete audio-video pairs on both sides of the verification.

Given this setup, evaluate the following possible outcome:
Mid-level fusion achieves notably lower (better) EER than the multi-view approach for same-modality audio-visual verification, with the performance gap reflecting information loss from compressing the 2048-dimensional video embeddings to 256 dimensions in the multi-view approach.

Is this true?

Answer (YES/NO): YES